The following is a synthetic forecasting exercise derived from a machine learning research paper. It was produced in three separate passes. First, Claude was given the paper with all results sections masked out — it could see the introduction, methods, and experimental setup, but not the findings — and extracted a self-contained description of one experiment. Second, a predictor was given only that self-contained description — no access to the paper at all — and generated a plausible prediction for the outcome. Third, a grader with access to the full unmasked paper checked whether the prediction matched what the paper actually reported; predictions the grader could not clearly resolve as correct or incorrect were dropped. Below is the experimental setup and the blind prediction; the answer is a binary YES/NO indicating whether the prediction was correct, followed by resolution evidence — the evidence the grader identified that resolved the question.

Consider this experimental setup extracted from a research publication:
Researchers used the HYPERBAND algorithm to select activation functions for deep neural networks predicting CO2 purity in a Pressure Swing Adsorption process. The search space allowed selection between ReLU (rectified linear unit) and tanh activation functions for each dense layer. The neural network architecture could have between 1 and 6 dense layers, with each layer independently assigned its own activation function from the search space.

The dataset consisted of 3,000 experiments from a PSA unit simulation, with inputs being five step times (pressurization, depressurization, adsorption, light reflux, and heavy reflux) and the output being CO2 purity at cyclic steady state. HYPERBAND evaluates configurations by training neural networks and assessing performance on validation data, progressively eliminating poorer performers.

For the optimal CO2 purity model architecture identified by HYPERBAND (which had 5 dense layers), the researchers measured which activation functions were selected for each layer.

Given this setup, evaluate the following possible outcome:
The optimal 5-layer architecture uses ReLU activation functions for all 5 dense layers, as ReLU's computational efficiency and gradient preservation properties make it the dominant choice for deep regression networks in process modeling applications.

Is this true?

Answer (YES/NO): NO